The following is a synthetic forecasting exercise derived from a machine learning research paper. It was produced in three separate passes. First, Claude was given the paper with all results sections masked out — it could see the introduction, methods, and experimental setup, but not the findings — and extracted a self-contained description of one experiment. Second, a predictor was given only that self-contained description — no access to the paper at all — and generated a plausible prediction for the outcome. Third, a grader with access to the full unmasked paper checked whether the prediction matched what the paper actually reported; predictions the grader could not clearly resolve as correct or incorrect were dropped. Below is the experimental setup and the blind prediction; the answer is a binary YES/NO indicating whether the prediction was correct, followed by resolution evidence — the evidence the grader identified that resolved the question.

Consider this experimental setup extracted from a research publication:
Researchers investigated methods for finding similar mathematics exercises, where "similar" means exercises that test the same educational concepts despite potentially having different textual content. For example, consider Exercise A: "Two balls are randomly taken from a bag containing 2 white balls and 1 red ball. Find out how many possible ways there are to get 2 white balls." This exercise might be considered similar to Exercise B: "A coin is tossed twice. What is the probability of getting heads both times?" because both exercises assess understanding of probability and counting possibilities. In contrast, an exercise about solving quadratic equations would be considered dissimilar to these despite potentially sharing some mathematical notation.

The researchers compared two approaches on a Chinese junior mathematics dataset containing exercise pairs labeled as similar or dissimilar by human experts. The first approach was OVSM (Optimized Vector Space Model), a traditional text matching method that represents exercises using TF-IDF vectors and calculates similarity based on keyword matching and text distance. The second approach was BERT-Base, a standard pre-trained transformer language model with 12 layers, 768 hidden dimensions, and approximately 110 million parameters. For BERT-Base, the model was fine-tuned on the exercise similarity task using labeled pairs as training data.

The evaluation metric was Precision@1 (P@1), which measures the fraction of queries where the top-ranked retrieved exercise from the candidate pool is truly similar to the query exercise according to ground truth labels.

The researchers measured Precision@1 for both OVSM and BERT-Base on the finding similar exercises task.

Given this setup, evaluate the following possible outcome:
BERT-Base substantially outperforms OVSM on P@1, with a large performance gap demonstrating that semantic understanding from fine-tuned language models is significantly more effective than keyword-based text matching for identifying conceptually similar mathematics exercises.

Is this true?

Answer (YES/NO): NO